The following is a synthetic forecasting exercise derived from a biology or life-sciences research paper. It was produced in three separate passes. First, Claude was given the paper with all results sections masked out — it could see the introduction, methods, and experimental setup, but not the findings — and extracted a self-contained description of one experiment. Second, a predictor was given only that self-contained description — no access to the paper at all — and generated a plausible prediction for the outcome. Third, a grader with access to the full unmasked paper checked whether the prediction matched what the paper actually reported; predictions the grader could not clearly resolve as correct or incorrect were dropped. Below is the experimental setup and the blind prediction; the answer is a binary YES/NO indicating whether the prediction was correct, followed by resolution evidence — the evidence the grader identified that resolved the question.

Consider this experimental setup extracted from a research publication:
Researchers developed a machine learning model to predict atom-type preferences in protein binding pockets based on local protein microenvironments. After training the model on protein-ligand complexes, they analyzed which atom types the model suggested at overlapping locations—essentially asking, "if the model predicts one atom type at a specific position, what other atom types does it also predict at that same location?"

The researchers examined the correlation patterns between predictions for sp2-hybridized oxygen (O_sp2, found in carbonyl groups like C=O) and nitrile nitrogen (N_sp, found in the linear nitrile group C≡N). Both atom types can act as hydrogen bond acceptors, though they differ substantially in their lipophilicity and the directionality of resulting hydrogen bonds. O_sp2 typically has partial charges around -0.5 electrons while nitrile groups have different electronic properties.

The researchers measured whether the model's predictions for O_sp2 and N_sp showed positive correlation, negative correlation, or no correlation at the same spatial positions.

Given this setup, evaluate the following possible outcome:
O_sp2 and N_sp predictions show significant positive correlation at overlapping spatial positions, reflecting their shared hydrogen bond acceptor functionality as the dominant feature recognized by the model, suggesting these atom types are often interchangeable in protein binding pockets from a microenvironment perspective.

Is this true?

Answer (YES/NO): YES